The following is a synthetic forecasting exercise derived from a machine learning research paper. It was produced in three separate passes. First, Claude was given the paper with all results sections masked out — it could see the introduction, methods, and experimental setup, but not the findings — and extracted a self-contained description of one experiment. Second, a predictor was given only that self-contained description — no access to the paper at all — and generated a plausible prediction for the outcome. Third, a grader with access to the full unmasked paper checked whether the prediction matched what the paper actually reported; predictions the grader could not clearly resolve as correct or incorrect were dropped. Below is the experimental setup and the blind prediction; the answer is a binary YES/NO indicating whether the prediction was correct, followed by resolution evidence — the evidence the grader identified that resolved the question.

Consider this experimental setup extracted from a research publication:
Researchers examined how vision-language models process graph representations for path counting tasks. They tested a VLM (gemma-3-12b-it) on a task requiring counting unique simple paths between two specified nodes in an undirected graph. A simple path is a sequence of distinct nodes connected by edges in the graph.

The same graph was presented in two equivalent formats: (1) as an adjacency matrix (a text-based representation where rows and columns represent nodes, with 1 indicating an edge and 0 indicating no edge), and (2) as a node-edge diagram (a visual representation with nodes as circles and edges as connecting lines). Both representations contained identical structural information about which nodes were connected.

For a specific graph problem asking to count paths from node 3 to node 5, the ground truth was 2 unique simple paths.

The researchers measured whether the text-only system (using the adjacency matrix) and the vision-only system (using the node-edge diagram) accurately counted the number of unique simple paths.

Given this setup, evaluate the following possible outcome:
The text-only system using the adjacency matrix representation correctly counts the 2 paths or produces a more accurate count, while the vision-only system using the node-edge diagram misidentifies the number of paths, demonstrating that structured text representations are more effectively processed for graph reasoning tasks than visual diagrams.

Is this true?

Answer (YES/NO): YES